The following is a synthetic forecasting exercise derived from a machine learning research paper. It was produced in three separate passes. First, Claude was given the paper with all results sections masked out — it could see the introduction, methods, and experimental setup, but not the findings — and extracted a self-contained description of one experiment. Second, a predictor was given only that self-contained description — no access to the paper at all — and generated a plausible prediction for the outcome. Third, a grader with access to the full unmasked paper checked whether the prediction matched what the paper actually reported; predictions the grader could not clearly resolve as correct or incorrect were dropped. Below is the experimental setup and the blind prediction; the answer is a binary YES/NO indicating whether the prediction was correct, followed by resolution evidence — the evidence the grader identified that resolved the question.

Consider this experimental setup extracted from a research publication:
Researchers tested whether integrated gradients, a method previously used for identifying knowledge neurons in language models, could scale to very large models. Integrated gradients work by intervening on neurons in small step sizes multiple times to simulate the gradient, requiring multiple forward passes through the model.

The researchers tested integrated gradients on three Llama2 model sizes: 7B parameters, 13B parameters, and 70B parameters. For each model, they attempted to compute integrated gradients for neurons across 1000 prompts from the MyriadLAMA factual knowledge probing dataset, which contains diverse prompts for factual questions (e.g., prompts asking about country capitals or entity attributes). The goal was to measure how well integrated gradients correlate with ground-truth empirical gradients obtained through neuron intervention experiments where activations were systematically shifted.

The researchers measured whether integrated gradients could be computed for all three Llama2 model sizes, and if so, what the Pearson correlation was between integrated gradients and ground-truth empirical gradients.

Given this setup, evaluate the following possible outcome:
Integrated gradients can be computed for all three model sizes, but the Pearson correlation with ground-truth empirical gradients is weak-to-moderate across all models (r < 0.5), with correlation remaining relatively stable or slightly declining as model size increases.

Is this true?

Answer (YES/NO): NO